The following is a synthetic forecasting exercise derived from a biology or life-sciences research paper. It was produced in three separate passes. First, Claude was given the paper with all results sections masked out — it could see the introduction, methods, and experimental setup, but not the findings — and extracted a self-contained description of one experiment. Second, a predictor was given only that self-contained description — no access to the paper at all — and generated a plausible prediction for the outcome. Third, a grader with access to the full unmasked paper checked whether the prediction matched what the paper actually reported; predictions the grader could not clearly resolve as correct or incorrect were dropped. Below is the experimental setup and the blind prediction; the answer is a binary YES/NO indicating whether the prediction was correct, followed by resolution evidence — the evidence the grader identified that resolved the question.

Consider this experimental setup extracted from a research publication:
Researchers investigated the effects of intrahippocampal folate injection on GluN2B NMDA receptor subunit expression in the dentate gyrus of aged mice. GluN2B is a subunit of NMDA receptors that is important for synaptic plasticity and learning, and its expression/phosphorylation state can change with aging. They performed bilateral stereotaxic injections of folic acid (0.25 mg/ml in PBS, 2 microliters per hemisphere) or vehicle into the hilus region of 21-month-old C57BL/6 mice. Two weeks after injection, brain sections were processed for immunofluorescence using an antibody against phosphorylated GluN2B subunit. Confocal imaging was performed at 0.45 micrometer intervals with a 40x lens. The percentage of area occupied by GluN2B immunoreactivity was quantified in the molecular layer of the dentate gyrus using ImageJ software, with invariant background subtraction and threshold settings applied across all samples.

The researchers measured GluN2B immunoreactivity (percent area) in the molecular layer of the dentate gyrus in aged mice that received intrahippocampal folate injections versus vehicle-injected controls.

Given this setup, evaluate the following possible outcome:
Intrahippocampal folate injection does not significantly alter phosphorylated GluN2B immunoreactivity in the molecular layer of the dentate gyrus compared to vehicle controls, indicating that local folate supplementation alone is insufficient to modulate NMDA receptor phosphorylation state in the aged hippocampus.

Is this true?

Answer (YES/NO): NO